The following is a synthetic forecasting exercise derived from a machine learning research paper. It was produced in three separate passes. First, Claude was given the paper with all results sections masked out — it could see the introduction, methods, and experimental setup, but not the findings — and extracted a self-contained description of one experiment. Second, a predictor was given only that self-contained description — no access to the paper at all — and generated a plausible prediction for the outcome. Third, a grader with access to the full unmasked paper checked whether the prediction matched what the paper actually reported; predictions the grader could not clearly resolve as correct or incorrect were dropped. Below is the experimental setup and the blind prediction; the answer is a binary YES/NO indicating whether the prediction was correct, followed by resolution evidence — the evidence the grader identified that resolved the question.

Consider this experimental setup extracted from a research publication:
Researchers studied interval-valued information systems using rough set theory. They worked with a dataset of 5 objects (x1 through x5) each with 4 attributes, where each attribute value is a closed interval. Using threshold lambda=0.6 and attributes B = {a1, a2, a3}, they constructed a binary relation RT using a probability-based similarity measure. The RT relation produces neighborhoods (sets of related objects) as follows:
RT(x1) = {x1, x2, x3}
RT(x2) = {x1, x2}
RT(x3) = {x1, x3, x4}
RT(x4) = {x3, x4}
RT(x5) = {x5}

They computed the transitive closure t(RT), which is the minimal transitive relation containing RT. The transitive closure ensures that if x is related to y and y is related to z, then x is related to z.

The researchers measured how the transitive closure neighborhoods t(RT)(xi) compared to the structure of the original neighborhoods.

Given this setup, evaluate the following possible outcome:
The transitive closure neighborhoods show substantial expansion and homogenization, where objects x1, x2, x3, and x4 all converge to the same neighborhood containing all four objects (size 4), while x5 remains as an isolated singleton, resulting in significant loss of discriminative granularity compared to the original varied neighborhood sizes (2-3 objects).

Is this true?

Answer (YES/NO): YES